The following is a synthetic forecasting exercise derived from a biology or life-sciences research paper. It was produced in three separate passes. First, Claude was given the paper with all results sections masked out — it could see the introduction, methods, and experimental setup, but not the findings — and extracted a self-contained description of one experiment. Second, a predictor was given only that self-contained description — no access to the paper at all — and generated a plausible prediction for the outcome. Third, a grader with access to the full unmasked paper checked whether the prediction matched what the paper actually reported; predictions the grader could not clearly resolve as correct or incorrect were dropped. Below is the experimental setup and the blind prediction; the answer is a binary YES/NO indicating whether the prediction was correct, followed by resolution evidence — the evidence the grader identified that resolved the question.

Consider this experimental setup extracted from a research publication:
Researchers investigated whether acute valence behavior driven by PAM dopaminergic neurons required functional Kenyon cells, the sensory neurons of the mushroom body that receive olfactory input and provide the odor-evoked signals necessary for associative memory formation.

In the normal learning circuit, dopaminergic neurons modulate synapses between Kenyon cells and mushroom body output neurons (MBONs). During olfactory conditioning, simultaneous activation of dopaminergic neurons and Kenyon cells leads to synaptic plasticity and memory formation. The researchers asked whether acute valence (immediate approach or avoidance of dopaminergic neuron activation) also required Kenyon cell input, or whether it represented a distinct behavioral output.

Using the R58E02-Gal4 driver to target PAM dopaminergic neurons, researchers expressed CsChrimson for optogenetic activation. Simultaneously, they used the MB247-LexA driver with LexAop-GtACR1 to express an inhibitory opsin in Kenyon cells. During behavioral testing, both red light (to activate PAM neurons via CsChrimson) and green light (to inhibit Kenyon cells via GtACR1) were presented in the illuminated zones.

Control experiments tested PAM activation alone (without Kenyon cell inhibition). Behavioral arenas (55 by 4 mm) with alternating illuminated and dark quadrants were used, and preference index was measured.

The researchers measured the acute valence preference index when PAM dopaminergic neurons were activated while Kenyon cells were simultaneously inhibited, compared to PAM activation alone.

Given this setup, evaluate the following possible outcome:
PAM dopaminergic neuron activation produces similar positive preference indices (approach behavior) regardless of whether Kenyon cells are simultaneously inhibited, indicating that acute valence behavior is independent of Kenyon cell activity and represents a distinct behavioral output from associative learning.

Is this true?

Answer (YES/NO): YES